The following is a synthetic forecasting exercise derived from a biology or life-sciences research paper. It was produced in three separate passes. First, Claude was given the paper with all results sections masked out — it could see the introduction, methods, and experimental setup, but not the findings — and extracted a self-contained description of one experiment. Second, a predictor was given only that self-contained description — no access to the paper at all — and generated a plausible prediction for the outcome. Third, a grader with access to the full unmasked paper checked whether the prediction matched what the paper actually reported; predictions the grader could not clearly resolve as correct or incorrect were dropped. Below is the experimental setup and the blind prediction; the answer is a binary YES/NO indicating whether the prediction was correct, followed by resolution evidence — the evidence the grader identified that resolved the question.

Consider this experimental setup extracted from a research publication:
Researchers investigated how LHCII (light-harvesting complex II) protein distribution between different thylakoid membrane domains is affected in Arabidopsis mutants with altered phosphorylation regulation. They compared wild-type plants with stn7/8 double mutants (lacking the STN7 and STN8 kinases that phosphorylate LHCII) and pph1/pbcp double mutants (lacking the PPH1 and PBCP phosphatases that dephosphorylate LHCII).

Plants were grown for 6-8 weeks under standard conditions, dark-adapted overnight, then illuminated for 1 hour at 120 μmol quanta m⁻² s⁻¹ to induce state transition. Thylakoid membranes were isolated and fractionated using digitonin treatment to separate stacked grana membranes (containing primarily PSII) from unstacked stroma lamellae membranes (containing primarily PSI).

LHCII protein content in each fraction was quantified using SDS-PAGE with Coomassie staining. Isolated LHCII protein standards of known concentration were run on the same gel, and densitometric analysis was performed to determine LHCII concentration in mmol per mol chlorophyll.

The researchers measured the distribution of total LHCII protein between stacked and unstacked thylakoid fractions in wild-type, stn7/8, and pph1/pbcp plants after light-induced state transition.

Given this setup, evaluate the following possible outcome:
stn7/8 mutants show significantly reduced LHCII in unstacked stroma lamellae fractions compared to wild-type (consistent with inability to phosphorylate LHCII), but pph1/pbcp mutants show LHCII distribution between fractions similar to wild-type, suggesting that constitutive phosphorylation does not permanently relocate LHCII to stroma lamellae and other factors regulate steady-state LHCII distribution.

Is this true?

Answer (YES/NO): NO